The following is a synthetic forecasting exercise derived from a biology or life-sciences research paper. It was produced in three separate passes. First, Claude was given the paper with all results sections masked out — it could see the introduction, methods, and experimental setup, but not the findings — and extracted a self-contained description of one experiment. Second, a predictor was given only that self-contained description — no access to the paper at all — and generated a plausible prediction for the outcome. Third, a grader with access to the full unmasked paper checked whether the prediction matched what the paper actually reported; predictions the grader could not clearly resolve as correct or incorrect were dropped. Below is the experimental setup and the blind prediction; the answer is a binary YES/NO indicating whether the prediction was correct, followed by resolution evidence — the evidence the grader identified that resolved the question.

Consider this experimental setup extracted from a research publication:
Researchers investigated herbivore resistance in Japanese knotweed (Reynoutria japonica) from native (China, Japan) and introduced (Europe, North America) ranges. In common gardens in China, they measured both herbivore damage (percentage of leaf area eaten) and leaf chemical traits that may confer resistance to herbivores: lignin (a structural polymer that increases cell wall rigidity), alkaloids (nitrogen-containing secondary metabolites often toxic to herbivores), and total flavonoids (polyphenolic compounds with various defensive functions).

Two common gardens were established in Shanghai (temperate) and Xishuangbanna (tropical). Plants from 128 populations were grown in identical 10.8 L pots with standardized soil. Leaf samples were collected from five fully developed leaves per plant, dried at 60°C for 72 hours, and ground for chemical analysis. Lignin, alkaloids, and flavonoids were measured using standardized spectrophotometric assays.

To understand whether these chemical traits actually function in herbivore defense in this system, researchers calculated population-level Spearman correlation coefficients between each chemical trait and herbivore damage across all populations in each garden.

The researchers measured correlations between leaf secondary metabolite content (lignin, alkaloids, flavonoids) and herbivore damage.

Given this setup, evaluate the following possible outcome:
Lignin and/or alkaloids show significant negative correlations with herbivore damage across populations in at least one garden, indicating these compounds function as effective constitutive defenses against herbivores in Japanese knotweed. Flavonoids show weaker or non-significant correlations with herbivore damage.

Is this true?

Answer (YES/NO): NO